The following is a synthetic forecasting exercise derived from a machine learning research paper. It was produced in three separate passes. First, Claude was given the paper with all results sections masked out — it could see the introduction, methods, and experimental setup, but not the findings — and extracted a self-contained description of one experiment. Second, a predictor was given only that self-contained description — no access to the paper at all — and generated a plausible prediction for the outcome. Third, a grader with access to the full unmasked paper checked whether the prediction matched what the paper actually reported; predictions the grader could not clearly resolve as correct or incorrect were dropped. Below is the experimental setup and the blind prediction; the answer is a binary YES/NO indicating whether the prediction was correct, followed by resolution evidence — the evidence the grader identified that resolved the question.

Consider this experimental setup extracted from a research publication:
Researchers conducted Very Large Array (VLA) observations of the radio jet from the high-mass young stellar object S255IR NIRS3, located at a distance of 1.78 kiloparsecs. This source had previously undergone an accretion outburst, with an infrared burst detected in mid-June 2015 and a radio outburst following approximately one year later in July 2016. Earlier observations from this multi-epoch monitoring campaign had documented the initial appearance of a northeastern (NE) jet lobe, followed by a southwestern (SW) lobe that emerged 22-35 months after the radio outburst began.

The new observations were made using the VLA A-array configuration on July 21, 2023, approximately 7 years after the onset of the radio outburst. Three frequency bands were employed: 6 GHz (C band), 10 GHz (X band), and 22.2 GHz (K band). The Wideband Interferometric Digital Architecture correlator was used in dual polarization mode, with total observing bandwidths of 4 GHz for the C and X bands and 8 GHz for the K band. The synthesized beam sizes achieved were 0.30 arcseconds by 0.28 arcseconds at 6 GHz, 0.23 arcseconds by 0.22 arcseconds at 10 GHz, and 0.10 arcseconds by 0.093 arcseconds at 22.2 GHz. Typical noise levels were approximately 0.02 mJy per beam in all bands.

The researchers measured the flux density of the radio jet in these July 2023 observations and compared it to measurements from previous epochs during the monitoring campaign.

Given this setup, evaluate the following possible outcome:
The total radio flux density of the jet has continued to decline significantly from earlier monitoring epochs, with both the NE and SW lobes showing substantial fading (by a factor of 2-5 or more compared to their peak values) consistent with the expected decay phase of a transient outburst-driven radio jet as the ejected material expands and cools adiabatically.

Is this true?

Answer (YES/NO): YES